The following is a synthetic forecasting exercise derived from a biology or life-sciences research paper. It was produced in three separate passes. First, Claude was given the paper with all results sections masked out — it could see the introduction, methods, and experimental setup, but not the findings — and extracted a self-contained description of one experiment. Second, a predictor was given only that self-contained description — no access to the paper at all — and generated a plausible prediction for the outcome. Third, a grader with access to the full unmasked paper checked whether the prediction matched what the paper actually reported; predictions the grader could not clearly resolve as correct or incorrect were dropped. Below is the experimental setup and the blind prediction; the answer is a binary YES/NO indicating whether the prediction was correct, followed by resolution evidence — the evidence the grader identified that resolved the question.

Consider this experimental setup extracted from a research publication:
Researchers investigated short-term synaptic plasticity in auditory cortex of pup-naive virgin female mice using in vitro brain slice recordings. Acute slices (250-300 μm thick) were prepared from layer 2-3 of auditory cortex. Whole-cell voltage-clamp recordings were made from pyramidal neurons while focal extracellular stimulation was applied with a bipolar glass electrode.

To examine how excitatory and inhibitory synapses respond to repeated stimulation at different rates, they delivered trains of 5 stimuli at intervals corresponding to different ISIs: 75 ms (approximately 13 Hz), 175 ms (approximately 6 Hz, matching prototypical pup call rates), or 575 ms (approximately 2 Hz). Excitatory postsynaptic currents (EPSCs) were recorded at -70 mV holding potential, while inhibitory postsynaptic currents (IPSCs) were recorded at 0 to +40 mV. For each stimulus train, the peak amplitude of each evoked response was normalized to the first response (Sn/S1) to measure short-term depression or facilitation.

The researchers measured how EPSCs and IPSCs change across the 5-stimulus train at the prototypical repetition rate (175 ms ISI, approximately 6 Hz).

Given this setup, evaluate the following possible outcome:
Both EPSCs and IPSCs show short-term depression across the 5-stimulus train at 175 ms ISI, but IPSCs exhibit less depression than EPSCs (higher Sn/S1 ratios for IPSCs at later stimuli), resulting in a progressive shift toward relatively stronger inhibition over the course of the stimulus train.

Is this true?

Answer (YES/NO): NO